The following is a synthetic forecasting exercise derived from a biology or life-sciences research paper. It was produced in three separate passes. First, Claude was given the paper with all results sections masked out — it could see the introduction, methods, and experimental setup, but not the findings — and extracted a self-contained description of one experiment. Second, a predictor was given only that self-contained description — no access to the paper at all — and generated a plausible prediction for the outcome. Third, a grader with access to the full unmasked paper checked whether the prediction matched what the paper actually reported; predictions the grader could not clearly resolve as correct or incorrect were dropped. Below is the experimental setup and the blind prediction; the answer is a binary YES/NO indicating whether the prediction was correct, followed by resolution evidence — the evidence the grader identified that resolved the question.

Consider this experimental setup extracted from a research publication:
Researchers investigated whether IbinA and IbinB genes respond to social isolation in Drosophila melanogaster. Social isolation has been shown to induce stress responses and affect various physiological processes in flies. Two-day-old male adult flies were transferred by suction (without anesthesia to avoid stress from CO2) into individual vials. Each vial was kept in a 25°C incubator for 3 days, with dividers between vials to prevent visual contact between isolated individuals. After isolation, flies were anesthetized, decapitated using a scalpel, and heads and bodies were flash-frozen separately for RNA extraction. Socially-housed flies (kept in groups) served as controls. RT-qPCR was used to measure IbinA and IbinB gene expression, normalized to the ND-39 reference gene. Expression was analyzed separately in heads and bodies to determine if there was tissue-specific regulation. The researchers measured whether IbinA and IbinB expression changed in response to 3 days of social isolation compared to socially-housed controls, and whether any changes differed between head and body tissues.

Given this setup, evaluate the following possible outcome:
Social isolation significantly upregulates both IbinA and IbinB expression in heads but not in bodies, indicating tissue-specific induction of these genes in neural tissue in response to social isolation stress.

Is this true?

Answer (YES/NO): NO